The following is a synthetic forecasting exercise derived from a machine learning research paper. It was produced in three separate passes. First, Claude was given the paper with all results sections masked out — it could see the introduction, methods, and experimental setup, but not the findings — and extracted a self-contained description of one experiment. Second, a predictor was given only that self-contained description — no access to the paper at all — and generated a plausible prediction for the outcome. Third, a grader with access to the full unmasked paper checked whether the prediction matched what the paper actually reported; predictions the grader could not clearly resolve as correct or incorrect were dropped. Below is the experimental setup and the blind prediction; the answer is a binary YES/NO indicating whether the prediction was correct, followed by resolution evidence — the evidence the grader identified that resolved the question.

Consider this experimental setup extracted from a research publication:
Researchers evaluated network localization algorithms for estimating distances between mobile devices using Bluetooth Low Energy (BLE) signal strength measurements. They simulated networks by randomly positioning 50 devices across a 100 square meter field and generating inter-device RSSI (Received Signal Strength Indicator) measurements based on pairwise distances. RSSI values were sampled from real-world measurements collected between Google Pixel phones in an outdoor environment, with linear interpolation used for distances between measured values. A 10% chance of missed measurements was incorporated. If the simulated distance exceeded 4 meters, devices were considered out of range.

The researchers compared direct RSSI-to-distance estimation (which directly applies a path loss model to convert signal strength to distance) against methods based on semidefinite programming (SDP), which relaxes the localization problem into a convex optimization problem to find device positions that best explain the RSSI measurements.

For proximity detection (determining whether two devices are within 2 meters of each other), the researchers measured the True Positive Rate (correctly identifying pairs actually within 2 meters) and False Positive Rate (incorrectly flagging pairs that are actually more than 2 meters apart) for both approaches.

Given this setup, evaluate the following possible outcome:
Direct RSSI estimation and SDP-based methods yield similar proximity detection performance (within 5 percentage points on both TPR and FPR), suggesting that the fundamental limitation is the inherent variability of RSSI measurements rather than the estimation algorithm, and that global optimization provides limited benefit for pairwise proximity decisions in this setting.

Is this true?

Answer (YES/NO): NO